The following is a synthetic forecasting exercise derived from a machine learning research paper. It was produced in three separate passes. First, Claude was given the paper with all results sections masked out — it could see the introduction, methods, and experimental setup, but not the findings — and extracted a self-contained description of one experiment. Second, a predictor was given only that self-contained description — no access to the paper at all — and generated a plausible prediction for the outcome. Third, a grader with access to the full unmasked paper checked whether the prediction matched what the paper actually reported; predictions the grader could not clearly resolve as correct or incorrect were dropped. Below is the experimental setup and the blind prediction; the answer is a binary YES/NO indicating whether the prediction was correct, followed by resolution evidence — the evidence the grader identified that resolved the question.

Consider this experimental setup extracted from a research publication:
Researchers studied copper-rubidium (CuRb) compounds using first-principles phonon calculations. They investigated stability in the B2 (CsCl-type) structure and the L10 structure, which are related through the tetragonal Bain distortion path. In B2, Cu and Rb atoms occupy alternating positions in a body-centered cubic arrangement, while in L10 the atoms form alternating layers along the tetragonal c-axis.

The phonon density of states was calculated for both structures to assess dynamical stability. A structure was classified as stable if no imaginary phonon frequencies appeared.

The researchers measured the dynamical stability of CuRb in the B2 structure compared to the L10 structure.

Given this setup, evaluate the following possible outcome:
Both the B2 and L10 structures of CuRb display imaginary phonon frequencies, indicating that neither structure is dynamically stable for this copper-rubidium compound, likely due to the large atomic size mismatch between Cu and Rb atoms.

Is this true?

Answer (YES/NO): NO